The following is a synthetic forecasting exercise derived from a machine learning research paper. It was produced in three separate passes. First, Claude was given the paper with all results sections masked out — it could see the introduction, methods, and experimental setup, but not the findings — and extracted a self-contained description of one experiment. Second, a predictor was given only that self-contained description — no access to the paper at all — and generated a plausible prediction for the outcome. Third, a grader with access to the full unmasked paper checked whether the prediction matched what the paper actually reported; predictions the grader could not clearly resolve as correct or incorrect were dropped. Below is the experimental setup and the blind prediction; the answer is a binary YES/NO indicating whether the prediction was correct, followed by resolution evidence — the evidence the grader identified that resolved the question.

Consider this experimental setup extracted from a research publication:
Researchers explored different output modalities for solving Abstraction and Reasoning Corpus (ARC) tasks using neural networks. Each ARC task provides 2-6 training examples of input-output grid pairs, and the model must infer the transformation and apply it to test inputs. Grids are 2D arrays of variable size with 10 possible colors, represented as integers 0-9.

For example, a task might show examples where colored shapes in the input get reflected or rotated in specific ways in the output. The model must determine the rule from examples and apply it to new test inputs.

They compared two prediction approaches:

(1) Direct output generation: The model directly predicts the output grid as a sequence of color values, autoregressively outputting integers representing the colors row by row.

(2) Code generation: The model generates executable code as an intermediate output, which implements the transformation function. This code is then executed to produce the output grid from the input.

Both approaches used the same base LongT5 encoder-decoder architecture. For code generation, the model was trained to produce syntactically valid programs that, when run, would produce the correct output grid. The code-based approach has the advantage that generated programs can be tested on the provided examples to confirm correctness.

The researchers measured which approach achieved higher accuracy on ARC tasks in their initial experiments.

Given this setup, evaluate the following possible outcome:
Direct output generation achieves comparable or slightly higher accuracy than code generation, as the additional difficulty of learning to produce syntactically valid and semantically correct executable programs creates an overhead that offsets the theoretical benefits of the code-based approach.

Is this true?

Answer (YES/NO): YES